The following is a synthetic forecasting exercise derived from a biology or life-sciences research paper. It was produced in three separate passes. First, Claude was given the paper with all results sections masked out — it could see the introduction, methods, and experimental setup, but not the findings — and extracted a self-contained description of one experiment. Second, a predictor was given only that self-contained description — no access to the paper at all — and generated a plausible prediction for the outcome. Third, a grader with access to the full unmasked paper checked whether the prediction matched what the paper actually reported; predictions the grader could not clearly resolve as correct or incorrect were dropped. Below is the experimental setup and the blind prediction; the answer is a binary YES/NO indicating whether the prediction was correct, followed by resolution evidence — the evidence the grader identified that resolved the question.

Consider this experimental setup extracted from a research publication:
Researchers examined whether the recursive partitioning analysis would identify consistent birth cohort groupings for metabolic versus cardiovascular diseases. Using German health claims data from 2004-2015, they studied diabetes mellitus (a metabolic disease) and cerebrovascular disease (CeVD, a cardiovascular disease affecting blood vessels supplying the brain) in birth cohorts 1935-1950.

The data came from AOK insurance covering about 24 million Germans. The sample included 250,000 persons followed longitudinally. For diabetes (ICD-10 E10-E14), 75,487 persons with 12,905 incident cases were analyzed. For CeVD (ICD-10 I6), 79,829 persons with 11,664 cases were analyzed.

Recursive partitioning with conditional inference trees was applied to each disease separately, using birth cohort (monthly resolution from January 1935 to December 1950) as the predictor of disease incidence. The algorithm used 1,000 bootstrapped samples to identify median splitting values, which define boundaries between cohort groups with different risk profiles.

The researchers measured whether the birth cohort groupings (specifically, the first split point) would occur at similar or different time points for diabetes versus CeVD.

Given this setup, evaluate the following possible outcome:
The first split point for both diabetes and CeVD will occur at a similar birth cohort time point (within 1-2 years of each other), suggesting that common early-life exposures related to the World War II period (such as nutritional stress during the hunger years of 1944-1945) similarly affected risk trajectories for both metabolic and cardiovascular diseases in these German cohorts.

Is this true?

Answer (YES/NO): NO